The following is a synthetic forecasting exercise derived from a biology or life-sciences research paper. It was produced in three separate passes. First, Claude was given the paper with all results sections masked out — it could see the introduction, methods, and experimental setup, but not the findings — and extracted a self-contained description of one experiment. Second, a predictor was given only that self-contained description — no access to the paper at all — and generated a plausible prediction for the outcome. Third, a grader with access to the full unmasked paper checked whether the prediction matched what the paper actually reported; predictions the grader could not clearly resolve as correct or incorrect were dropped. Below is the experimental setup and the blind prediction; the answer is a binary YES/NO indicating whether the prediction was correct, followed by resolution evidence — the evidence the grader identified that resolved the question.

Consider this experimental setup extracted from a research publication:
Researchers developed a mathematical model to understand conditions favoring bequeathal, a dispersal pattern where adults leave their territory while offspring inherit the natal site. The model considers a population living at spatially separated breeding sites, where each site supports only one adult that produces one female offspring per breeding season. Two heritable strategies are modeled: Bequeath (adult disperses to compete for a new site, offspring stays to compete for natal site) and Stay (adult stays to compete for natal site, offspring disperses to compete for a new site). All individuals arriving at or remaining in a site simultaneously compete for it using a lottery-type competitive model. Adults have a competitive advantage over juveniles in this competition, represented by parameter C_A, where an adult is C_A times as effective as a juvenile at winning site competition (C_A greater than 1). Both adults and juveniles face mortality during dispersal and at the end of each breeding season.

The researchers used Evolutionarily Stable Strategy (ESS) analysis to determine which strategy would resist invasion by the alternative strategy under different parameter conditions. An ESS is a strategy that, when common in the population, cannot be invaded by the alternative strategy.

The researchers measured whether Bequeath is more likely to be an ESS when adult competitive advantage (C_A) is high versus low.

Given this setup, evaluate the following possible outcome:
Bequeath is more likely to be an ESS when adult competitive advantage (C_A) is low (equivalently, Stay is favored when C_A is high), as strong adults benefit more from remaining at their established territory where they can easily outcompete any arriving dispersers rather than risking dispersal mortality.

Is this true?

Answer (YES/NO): NO